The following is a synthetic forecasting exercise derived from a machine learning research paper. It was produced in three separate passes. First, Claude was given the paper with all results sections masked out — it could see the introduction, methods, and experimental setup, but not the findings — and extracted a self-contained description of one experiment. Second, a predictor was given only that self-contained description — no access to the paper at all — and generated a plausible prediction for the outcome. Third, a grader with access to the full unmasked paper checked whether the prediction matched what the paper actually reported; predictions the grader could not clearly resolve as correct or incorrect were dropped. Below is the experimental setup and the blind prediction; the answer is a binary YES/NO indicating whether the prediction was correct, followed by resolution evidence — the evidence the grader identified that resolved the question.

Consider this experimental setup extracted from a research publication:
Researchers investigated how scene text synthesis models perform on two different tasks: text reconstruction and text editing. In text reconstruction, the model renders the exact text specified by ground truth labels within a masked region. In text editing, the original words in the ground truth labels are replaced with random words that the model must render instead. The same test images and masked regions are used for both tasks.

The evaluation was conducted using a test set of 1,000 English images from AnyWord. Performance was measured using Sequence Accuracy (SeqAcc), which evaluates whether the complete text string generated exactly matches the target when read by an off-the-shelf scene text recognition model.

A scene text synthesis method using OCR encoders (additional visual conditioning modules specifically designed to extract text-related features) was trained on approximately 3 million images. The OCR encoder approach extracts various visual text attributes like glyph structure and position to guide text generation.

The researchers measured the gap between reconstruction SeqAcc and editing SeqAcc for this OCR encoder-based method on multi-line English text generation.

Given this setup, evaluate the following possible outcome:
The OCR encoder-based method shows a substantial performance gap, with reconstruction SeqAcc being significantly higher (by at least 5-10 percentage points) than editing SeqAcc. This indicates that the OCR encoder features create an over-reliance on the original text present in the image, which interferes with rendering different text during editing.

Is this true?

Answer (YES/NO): NO